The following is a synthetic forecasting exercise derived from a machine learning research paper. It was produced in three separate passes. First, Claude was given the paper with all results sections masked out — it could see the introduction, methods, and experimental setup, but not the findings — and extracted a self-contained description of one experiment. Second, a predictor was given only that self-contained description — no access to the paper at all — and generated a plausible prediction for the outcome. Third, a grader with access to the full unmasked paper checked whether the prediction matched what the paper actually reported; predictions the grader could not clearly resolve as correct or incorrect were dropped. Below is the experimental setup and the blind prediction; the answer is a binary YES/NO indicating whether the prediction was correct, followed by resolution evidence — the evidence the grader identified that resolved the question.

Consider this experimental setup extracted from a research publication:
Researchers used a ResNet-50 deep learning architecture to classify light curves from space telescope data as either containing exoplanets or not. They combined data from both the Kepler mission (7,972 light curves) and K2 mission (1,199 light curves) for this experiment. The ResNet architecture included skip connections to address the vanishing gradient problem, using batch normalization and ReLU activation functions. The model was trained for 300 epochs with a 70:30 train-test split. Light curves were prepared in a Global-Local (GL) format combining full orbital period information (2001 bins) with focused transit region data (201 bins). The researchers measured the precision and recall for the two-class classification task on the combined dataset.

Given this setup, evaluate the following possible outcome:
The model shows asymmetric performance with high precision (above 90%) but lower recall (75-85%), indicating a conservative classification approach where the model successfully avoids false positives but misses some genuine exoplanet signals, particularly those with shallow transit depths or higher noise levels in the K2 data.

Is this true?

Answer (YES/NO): NO